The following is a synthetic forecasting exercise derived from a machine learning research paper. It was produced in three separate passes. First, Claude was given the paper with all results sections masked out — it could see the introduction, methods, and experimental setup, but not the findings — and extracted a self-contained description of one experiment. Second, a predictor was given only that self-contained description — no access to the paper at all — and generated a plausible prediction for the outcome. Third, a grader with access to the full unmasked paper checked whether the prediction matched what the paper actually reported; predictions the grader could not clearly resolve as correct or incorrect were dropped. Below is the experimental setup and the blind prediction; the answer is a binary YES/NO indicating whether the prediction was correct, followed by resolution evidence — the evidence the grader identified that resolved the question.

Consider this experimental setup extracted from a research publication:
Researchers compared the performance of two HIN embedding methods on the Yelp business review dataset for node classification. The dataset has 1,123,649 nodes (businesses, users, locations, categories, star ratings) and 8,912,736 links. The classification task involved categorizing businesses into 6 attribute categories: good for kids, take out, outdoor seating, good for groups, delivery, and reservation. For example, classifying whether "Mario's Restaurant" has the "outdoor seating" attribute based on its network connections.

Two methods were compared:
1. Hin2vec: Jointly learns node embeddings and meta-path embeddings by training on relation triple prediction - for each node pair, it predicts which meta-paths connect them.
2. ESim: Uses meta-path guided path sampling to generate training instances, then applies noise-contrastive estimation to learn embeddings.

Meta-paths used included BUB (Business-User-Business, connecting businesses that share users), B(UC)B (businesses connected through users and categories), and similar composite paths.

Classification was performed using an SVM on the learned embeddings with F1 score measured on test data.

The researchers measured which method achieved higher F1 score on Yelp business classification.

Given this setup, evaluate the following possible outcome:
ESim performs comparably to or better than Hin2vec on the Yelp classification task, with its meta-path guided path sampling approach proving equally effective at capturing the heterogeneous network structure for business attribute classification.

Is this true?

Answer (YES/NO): YES